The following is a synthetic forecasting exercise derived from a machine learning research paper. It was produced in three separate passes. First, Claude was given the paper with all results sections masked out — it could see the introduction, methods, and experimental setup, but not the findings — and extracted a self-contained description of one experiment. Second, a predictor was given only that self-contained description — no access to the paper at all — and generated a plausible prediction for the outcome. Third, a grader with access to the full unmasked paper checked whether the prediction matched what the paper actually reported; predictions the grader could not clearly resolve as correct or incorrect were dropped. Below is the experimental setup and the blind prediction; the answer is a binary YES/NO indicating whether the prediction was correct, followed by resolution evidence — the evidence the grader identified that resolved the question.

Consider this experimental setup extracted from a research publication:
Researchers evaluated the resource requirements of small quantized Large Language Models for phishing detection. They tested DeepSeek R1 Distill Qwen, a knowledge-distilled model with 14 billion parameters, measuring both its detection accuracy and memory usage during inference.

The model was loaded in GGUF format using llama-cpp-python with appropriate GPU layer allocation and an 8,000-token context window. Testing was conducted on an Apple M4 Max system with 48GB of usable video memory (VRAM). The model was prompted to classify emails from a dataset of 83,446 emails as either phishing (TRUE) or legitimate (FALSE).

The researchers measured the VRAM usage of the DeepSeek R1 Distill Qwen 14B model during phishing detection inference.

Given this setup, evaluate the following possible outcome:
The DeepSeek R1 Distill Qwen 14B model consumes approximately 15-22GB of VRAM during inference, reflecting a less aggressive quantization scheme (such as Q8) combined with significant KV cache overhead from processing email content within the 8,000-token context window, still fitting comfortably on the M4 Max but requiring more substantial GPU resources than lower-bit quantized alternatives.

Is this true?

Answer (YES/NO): YES